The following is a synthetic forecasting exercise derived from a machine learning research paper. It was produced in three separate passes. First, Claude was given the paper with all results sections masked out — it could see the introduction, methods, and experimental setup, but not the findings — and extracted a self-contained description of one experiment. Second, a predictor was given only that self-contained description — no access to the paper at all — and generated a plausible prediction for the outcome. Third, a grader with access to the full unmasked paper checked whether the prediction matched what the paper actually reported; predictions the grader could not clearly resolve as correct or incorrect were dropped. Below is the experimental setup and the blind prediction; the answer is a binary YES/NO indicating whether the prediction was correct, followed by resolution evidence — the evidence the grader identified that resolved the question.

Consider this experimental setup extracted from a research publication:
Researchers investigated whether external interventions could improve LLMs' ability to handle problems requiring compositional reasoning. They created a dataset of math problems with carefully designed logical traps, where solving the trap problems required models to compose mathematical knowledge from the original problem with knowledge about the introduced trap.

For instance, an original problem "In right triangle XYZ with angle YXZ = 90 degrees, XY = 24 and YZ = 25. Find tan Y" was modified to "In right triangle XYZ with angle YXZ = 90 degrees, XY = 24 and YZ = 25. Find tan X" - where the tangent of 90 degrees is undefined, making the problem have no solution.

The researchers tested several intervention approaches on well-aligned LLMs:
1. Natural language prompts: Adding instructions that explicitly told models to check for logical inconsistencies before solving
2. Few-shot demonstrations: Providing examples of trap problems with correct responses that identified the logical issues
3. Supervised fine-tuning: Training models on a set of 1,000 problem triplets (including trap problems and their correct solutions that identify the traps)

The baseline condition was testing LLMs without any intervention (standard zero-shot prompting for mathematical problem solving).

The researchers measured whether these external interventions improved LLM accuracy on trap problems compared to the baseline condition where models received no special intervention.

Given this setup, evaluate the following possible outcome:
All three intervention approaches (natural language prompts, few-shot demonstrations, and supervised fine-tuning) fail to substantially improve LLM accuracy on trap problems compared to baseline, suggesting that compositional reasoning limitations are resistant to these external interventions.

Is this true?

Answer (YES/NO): NO